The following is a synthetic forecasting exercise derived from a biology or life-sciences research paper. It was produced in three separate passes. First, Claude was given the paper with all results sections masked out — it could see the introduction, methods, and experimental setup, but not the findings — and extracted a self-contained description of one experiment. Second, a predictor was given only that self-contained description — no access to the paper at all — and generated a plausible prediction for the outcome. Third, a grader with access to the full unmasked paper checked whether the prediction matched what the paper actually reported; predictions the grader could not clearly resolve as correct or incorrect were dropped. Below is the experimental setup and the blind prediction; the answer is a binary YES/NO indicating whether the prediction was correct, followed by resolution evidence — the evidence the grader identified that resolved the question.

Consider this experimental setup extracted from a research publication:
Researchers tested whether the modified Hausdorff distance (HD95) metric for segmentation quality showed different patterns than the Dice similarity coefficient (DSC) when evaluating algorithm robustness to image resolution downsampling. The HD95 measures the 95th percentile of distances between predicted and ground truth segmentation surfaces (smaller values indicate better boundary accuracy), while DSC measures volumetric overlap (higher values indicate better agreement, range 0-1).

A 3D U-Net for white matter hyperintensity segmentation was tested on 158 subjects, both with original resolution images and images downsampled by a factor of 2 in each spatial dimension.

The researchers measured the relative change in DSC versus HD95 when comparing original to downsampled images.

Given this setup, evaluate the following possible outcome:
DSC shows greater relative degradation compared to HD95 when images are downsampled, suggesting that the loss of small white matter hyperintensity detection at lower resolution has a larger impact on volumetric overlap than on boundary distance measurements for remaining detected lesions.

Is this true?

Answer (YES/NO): NO